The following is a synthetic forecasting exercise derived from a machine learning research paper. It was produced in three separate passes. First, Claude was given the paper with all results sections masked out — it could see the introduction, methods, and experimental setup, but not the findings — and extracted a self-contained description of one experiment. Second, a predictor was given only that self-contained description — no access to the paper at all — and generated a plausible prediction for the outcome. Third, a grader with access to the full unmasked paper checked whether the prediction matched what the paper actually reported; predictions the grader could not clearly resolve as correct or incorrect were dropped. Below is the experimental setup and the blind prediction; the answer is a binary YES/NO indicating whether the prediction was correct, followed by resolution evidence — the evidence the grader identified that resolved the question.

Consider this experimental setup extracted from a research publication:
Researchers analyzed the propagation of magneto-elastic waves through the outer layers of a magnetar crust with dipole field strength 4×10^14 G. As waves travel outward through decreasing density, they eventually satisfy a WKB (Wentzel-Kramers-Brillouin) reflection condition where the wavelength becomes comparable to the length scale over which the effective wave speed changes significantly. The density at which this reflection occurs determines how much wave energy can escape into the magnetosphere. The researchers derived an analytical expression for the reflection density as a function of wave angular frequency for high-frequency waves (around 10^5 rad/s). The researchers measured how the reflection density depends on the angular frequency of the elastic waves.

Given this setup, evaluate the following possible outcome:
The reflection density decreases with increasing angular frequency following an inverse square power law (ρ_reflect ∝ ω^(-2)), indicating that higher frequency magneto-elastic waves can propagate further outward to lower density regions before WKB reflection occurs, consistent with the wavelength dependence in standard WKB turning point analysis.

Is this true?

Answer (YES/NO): NO